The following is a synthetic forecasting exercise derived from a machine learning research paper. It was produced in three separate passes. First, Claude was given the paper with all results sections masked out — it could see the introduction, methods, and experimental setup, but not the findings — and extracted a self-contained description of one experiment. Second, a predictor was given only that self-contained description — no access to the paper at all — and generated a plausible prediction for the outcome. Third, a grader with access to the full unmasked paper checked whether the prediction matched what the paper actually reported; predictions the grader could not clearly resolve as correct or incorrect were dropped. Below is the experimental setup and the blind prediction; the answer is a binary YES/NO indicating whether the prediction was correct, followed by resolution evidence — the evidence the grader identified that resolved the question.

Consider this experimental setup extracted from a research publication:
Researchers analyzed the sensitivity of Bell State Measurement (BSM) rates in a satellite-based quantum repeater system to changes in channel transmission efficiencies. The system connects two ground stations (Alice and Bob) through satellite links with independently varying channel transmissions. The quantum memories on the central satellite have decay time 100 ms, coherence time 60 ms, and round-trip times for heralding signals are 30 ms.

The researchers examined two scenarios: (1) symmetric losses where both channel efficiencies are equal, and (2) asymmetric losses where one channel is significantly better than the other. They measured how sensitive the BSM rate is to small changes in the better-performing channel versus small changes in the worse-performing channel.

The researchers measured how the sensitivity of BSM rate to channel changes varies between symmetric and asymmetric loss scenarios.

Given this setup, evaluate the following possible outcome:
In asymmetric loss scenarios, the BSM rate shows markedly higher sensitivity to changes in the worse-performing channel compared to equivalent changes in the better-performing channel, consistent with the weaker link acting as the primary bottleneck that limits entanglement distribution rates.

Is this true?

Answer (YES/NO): YES